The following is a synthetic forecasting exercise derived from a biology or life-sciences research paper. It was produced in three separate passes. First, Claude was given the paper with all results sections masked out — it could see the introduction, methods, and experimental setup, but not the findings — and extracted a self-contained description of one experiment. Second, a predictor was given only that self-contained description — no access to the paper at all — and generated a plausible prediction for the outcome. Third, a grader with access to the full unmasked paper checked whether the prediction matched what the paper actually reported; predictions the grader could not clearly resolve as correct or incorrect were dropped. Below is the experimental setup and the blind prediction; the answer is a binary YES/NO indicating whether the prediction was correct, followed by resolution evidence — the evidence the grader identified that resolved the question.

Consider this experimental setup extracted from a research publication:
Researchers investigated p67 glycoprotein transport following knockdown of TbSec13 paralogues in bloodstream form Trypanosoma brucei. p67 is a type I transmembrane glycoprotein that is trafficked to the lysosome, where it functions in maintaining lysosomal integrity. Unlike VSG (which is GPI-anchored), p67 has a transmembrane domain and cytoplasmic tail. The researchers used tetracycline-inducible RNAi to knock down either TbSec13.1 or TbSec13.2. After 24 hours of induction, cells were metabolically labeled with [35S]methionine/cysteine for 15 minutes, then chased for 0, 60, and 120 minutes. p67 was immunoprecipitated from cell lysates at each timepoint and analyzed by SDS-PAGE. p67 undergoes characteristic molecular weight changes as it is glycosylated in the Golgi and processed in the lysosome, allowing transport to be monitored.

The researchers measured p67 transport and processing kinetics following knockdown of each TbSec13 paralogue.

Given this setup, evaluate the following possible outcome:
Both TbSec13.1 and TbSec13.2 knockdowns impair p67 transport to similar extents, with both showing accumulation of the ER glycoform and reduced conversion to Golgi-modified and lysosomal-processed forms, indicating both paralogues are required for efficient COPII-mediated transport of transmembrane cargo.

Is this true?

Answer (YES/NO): NO